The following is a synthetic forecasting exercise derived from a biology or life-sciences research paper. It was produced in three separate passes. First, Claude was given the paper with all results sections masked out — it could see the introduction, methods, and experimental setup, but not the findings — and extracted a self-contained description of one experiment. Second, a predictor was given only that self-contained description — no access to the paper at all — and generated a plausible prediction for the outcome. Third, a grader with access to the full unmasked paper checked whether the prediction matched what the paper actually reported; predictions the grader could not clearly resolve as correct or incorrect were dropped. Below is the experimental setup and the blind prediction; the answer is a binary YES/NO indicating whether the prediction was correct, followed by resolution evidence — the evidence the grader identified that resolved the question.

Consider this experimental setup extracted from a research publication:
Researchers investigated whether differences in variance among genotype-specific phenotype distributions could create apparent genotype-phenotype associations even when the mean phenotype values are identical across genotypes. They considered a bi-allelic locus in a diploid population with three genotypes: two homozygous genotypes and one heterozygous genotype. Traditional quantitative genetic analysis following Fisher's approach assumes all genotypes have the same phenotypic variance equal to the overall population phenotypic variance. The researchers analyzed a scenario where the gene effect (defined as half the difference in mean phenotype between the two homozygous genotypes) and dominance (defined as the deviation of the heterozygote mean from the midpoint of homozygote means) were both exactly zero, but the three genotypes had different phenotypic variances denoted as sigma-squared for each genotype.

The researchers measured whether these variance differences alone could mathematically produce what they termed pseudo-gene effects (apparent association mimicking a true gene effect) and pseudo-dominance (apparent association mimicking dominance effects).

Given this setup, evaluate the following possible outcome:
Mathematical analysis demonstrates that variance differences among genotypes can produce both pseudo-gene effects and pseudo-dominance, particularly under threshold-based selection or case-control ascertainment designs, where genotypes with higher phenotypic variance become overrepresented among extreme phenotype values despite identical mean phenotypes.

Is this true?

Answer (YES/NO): NO